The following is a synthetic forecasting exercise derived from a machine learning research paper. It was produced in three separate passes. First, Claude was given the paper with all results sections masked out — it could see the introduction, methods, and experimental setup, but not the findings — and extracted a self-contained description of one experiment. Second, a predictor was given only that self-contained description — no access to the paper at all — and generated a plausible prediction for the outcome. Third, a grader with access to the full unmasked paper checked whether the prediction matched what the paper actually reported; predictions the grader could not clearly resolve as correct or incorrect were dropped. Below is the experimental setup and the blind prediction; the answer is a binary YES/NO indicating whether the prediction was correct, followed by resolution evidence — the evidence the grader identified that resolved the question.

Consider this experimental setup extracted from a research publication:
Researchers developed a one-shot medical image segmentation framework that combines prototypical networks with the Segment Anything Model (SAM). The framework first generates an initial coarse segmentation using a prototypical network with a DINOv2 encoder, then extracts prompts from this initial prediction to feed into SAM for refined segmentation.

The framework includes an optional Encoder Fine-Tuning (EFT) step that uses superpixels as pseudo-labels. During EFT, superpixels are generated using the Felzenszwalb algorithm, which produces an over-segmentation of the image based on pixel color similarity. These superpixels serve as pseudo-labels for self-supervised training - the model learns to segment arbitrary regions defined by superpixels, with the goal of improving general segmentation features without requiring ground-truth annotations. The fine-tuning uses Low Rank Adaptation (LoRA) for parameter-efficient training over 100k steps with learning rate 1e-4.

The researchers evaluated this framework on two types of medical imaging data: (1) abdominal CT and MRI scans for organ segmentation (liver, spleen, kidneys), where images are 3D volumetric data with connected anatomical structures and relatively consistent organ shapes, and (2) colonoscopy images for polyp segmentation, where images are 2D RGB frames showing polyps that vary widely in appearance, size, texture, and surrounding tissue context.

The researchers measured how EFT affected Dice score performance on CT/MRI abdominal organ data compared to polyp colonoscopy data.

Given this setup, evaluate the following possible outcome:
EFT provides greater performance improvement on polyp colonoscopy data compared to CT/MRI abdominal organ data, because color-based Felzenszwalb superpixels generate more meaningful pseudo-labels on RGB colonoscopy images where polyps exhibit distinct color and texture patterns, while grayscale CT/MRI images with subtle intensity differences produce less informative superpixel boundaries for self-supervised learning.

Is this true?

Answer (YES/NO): NO